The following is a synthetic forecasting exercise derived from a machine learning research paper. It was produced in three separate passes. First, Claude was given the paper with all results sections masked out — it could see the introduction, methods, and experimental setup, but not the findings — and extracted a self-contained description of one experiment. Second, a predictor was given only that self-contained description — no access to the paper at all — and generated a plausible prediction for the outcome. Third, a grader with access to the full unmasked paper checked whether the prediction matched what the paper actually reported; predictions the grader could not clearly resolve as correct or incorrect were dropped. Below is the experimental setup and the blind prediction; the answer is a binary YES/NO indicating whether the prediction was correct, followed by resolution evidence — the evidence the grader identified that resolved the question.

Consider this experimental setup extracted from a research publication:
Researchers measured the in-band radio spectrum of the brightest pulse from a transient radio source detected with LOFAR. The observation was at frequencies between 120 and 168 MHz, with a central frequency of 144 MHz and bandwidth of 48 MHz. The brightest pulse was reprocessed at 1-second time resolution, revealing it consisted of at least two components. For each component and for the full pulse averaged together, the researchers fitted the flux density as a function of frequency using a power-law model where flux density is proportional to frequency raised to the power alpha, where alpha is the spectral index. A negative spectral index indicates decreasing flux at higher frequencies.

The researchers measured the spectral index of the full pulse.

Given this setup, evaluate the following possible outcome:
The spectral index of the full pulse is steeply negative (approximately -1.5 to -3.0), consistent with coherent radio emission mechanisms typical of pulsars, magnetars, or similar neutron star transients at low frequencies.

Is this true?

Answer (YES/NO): NO